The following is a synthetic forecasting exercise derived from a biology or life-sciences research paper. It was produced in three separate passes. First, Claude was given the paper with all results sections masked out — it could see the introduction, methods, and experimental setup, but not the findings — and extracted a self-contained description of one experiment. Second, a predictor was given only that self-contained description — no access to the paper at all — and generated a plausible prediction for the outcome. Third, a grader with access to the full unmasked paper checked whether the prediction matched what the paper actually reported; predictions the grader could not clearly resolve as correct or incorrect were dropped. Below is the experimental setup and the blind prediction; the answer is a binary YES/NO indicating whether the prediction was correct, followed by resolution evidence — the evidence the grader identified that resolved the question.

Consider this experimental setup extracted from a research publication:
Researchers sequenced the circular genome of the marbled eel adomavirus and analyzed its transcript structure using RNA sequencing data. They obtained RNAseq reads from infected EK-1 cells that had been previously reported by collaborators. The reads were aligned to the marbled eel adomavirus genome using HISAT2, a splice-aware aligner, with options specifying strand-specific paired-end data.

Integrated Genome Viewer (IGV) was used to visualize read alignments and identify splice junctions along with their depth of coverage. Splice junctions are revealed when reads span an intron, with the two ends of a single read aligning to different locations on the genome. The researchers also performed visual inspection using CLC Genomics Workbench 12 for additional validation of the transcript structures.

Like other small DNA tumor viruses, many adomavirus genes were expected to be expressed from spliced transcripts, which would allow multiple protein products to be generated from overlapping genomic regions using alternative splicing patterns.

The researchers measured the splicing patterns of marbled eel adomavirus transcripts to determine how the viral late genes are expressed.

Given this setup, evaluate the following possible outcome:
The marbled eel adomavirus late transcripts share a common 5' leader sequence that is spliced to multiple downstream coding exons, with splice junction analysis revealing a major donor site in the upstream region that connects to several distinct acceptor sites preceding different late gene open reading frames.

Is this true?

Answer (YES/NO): YES